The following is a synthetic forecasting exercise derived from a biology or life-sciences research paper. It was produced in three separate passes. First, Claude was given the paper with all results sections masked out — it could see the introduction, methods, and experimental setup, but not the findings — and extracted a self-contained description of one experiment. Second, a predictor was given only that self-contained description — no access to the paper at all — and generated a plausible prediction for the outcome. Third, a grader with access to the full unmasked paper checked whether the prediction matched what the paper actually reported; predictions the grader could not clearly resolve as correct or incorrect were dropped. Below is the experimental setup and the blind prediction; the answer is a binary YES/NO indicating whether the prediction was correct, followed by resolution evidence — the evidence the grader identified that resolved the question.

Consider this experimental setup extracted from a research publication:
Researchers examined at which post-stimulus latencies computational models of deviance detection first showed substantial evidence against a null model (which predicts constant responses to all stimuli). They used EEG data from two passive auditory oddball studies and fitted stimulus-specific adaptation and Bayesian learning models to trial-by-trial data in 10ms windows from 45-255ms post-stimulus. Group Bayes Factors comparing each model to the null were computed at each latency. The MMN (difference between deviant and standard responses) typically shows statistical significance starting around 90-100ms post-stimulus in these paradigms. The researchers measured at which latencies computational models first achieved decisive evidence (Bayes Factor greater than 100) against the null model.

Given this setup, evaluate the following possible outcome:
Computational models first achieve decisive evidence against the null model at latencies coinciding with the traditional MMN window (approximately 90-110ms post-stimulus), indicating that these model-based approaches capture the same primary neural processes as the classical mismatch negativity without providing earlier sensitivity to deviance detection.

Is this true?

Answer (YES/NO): YES